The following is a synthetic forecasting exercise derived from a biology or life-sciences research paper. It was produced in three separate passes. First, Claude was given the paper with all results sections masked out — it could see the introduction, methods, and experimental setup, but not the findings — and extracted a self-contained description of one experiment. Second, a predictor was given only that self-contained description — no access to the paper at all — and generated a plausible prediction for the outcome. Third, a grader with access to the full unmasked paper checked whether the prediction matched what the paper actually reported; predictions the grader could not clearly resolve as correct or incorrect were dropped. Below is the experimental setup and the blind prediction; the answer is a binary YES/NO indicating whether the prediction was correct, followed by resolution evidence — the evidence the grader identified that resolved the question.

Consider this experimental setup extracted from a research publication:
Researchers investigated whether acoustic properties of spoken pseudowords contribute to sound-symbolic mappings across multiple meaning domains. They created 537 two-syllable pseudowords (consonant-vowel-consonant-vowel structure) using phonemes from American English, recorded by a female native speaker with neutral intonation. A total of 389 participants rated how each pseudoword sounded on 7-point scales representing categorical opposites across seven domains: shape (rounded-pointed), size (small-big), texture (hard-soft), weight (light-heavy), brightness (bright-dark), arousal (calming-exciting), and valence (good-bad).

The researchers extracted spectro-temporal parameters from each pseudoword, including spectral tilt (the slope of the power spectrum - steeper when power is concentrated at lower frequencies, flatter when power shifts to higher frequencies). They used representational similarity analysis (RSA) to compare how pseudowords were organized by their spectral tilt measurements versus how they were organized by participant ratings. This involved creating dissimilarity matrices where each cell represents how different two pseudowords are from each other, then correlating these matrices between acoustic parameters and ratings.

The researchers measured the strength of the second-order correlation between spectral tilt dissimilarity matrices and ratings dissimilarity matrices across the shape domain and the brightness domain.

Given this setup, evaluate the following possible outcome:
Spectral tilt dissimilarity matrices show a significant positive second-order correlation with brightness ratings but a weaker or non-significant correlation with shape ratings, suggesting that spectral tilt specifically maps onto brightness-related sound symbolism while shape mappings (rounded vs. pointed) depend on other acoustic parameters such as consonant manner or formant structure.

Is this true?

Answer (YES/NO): NO